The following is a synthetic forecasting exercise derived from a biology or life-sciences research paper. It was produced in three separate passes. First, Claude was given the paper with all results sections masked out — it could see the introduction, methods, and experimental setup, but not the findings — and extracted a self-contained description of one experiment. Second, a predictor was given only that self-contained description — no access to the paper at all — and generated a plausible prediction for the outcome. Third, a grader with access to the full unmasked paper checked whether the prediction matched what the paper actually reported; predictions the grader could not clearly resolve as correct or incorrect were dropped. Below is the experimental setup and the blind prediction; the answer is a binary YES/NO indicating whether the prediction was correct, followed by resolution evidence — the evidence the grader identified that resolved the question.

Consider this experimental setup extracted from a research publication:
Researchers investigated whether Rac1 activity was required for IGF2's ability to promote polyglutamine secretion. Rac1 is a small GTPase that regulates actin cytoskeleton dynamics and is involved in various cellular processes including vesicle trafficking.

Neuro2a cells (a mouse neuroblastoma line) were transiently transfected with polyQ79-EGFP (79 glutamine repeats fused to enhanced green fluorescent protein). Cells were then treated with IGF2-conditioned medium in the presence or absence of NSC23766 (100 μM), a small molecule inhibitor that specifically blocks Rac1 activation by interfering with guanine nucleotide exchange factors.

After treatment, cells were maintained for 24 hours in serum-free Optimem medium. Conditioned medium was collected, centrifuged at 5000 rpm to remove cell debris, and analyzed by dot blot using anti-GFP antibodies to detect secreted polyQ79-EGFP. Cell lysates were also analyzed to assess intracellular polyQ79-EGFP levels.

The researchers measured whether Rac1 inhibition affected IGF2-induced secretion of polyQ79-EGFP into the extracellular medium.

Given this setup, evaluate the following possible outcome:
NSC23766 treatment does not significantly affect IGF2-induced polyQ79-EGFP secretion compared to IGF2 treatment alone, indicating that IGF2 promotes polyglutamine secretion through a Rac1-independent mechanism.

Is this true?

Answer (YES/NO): NO